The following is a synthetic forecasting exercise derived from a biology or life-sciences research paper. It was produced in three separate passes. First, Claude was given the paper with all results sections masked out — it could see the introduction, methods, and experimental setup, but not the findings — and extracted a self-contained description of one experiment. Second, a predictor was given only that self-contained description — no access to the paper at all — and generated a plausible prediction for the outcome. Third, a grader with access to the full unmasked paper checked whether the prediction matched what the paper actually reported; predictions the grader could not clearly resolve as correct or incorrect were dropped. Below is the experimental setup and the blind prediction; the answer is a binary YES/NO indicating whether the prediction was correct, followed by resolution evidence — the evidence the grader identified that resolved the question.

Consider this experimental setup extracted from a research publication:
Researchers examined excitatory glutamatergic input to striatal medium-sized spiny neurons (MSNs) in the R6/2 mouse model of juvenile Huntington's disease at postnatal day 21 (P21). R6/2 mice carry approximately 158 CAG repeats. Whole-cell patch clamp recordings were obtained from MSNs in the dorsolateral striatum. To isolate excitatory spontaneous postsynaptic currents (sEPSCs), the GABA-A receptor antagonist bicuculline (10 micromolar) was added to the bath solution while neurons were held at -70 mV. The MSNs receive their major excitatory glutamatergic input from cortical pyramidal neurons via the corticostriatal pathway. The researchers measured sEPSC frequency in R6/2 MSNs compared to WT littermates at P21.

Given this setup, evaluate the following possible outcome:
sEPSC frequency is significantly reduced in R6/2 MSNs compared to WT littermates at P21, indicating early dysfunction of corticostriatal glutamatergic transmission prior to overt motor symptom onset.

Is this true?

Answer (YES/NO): YES